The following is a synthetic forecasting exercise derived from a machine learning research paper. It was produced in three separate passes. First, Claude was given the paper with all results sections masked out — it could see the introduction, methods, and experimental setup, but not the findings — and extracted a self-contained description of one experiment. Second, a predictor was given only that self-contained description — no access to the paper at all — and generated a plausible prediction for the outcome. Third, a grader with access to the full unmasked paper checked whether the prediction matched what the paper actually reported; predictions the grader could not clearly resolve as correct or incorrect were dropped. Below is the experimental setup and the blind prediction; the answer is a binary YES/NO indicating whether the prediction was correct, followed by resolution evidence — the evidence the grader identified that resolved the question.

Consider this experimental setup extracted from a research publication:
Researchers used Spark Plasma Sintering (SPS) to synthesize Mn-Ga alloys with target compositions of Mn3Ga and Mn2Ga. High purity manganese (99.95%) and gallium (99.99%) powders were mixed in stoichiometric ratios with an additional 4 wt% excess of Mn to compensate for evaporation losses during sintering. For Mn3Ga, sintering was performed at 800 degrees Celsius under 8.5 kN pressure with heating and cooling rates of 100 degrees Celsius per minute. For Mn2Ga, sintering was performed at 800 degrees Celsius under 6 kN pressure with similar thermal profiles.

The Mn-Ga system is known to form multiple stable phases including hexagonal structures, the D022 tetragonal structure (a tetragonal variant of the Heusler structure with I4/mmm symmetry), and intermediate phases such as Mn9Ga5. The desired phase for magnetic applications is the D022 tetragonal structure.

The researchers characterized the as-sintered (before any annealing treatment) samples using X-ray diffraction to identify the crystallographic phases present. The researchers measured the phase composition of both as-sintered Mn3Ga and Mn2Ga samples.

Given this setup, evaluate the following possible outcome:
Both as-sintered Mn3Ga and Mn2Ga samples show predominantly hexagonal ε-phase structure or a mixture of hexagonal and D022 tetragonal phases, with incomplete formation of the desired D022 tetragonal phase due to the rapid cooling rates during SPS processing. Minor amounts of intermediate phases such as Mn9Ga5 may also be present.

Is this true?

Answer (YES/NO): NO